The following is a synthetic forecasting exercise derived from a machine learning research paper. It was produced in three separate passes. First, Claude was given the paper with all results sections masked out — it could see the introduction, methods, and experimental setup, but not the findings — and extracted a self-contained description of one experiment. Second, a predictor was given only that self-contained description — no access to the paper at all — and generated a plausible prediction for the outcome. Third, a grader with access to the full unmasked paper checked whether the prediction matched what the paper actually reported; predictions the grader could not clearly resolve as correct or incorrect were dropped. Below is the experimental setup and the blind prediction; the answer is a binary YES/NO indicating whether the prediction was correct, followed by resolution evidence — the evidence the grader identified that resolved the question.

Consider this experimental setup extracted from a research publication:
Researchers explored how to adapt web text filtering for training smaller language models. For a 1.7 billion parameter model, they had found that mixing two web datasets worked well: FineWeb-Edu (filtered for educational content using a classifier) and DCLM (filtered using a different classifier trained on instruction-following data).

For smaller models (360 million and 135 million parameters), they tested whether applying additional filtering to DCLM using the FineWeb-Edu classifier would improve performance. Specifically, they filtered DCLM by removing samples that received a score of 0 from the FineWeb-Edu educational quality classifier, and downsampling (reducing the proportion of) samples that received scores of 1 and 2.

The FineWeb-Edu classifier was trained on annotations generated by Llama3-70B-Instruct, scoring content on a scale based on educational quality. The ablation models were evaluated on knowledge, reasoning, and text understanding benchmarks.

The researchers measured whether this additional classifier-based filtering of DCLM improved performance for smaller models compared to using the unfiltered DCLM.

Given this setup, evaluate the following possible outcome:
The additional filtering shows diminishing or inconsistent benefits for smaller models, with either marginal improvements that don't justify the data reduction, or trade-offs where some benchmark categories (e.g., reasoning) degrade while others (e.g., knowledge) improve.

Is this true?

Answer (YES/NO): NO